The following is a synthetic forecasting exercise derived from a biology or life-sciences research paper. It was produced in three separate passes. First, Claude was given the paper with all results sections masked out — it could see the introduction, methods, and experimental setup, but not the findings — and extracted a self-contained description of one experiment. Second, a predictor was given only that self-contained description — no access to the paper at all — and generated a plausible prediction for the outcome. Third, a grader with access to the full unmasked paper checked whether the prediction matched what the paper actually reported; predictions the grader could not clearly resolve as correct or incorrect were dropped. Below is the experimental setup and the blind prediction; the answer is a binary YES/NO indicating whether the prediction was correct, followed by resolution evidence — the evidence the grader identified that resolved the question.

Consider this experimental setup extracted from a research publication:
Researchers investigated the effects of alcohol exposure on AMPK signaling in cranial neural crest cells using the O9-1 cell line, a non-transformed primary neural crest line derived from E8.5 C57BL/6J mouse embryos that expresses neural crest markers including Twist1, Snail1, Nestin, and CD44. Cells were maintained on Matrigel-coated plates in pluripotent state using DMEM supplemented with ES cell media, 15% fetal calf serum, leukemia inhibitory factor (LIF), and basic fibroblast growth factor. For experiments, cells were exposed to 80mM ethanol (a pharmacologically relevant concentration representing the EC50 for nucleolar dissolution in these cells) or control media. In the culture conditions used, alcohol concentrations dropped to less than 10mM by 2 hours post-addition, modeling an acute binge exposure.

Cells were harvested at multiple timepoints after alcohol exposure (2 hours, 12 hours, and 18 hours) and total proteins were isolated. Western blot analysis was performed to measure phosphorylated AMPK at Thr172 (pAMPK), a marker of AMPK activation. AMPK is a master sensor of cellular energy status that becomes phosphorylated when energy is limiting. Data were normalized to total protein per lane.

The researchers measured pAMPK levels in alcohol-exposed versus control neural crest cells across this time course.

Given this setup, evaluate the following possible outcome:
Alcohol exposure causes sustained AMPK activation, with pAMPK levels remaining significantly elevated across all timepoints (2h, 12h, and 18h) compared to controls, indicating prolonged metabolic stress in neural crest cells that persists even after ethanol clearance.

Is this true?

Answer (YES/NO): YES